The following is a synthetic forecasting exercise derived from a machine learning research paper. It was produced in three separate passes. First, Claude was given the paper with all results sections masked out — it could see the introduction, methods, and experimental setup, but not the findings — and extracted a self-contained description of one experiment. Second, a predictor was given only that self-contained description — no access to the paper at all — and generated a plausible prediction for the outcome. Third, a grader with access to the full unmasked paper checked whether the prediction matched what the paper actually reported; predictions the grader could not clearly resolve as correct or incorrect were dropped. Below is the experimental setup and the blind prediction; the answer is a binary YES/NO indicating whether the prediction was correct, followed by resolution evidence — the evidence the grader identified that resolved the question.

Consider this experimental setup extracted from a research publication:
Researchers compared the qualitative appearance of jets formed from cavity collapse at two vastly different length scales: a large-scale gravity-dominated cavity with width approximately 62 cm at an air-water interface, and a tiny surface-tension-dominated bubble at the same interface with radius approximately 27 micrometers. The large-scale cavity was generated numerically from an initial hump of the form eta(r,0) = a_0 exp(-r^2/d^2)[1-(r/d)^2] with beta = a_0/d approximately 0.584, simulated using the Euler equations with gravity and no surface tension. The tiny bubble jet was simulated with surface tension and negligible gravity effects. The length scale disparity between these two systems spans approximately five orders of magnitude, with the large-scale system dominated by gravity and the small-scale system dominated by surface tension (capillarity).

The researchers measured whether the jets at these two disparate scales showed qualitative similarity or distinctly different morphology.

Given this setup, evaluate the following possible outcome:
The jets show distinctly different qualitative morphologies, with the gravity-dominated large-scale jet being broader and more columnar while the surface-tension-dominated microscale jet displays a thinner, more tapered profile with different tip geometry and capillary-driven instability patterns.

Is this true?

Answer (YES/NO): NO